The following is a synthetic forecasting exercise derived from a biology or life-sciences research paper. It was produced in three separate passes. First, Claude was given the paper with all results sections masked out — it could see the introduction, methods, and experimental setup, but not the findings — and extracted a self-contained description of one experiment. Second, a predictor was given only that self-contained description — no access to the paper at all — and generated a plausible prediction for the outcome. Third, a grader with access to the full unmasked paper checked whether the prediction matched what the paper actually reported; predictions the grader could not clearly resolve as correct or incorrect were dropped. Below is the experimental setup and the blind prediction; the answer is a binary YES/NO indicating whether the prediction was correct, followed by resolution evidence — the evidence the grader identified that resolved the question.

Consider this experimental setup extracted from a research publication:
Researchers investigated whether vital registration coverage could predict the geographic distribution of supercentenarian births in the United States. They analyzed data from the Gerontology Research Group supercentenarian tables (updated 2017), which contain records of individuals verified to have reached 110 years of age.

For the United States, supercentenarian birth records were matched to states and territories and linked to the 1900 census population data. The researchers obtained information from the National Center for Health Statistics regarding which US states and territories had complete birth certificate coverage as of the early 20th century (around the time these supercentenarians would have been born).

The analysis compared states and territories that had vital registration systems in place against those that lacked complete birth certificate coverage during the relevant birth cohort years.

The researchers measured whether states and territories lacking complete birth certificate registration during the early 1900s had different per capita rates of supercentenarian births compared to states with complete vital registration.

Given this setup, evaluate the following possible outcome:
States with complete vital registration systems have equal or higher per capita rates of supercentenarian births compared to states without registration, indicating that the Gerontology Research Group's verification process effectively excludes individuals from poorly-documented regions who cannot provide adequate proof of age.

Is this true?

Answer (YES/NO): NO